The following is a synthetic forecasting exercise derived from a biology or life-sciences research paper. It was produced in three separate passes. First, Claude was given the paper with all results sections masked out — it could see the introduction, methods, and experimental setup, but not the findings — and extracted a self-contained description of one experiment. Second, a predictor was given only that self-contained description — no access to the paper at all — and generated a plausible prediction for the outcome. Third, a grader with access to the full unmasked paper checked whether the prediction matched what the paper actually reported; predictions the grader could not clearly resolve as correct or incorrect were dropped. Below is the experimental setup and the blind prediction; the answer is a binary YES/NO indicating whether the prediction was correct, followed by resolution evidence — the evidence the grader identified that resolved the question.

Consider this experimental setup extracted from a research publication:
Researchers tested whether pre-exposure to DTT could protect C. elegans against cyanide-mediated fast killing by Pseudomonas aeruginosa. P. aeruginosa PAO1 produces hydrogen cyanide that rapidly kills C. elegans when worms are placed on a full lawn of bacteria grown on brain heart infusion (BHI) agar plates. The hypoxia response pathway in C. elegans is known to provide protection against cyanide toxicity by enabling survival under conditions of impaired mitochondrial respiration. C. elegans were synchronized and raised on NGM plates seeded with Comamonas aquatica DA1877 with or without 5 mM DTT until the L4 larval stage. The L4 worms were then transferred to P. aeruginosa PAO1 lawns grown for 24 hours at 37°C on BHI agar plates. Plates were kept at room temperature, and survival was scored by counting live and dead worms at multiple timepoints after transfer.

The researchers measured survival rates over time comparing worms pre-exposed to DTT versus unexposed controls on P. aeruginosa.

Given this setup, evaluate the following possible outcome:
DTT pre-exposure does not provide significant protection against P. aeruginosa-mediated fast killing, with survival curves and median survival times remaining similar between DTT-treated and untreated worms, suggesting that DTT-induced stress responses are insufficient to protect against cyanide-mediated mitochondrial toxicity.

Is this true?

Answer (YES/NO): NO